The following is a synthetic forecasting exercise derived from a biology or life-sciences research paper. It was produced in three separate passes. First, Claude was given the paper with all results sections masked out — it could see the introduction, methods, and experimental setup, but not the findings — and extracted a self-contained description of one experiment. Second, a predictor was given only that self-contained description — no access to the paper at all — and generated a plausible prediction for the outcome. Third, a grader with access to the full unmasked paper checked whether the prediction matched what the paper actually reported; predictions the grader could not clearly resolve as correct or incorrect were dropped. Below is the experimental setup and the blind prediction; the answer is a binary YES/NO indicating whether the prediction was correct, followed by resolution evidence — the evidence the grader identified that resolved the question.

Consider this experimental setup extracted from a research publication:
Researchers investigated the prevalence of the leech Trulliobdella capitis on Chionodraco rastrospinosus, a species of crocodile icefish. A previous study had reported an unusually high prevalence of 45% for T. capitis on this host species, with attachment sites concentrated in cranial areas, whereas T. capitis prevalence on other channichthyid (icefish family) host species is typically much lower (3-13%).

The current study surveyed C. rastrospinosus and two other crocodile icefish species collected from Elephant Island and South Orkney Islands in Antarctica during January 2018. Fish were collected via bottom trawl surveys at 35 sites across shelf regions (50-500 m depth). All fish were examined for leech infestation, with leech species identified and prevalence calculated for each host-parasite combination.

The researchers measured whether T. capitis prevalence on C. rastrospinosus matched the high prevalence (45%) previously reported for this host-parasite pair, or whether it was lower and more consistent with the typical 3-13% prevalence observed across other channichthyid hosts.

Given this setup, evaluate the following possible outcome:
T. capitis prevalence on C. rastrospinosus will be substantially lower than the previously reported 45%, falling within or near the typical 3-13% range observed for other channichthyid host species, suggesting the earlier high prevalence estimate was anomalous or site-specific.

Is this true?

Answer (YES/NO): YES